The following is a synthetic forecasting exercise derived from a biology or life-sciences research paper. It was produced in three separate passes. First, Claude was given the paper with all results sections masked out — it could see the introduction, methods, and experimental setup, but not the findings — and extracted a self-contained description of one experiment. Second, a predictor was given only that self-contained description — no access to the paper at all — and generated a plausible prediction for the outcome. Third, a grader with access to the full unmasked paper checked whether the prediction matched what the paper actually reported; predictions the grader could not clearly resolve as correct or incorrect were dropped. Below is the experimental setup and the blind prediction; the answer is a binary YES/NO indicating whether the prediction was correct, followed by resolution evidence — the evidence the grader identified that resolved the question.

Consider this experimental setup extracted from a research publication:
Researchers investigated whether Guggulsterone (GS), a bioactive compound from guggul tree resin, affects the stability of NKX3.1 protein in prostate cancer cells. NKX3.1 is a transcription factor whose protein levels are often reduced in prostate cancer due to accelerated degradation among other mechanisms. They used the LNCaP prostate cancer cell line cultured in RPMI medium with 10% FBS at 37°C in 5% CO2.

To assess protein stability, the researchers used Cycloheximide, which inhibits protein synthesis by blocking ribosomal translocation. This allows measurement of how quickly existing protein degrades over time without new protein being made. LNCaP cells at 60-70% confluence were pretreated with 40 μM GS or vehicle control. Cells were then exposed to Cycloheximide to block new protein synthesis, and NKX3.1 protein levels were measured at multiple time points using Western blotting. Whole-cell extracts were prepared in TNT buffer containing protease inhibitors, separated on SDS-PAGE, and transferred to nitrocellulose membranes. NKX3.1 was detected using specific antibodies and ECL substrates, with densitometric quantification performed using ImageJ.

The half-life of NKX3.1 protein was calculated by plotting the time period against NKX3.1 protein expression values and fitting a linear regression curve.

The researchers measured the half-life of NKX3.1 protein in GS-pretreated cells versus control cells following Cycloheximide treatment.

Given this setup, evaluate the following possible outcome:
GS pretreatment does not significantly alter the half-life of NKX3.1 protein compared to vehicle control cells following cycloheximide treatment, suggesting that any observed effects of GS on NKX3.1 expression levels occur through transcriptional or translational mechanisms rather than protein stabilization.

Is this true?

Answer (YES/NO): NO